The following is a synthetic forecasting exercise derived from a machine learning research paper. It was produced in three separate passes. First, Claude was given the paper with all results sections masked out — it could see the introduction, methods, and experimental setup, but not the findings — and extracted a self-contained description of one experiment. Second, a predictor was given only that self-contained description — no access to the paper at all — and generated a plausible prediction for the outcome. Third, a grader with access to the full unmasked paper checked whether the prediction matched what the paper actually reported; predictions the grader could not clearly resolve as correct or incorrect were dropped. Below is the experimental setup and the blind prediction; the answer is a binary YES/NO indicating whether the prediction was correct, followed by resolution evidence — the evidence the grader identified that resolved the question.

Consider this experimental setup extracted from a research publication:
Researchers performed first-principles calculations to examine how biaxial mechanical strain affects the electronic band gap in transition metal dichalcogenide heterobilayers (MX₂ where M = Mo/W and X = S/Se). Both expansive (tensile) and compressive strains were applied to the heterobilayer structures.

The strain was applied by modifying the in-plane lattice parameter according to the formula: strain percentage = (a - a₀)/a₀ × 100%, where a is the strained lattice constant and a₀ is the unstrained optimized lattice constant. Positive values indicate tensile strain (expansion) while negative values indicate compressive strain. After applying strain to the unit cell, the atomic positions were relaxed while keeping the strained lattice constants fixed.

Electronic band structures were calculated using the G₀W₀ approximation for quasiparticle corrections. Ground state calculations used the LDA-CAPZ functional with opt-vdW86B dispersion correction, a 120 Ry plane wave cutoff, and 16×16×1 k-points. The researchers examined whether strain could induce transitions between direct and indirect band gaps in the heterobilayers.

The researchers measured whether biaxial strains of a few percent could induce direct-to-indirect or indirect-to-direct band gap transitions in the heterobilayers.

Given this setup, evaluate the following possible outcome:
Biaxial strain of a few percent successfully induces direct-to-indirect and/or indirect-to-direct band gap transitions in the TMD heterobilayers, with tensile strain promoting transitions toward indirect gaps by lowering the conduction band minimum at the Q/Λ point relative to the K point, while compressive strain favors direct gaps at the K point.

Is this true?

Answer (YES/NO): NO